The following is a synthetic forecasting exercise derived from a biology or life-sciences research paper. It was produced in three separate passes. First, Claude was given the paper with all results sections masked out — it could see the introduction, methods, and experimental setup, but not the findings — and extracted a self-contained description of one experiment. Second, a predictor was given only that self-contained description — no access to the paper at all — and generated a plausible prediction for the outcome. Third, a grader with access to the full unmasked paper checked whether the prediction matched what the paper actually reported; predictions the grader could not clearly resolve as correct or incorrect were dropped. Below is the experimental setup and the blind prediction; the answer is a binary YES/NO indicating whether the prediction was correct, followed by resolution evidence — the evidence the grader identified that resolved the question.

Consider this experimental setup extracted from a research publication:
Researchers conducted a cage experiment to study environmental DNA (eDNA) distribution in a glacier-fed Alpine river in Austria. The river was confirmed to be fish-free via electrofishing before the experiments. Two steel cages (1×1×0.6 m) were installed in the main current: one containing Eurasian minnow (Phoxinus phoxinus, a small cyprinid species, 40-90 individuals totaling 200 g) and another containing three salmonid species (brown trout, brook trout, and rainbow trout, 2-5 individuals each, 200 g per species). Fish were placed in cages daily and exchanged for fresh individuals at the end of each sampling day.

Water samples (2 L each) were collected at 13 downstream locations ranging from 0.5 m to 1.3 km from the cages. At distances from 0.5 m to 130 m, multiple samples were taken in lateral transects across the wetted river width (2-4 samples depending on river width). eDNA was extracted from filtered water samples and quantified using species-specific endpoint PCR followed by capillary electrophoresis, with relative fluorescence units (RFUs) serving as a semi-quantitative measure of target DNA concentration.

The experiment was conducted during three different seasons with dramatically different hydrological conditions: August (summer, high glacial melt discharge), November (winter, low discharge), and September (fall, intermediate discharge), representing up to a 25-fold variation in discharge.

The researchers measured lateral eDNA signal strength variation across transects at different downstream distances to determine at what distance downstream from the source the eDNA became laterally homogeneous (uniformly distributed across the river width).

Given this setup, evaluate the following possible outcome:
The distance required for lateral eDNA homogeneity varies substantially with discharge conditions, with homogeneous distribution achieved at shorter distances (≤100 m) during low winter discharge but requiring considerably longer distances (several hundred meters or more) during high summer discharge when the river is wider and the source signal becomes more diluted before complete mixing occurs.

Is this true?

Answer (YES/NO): NO